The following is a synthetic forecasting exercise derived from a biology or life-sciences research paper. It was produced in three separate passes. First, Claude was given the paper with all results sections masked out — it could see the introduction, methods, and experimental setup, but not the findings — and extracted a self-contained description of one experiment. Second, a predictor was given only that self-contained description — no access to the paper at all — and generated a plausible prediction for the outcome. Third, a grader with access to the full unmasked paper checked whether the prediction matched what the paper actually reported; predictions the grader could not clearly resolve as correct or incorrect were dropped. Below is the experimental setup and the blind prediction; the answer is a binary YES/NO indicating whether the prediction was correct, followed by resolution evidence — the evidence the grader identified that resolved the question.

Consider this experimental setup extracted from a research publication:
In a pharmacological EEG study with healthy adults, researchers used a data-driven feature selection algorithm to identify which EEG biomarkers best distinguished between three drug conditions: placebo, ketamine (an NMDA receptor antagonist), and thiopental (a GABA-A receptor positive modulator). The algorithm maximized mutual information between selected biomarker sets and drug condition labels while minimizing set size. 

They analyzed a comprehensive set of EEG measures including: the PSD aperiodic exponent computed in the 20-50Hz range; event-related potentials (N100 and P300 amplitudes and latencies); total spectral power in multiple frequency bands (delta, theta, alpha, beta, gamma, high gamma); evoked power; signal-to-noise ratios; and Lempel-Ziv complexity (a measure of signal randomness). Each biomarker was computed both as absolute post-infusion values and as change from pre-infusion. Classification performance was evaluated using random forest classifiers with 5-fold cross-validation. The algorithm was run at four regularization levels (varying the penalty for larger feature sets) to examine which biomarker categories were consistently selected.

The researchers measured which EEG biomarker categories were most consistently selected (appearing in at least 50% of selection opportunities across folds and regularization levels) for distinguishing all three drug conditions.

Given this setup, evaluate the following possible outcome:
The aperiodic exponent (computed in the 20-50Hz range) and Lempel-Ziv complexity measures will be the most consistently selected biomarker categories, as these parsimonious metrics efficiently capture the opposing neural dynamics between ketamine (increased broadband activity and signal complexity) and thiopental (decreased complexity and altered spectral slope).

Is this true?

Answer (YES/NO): NO